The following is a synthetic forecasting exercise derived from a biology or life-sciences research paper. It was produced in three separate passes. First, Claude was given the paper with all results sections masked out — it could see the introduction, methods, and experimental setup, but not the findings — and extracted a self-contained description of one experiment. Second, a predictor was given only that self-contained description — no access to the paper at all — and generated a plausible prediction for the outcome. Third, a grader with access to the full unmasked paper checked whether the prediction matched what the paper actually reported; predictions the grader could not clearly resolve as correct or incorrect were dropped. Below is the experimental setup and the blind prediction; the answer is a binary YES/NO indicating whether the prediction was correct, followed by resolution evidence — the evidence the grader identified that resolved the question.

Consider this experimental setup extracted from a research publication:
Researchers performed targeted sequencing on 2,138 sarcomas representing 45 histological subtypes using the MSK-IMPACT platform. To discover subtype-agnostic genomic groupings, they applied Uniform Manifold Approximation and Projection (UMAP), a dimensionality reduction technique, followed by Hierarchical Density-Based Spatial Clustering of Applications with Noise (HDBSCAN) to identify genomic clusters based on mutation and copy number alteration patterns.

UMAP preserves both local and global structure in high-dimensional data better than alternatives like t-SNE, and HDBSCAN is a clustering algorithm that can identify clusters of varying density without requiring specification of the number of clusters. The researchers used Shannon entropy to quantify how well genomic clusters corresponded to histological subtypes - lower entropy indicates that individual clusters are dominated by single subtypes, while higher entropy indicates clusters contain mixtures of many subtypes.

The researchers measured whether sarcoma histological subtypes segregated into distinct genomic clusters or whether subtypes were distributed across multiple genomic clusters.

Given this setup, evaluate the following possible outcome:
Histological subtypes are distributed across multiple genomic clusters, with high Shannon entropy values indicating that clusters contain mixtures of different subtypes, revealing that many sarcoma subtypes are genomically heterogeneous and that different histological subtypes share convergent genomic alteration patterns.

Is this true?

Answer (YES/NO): NO